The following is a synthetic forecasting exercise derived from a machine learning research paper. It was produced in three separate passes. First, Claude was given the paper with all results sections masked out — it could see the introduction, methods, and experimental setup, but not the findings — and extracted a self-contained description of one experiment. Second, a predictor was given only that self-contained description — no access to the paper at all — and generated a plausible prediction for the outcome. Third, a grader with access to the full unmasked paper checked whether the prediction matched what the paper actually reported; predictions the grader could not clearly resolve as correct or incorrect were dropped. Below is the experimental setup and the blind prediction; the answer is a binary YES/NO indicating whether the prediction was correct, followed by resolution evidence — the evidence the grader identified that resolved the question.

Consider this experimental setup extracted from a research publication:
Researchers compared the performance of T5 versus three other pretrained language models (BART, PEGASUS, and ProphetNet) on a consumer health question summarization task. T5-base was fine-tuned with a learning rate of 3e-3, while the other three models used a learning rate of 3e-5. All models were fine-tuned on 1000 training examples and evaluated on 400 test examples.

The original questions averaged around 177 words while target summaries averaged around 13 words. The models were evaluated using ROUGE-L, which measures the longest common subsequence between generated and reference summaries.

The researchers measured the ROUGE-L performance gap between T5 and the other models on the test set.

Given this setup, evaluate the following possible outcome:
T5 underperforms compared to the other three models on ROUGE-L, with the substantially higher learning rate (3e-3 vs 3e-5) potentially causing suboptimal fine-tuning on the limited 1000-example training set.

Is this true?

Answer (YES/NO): YES